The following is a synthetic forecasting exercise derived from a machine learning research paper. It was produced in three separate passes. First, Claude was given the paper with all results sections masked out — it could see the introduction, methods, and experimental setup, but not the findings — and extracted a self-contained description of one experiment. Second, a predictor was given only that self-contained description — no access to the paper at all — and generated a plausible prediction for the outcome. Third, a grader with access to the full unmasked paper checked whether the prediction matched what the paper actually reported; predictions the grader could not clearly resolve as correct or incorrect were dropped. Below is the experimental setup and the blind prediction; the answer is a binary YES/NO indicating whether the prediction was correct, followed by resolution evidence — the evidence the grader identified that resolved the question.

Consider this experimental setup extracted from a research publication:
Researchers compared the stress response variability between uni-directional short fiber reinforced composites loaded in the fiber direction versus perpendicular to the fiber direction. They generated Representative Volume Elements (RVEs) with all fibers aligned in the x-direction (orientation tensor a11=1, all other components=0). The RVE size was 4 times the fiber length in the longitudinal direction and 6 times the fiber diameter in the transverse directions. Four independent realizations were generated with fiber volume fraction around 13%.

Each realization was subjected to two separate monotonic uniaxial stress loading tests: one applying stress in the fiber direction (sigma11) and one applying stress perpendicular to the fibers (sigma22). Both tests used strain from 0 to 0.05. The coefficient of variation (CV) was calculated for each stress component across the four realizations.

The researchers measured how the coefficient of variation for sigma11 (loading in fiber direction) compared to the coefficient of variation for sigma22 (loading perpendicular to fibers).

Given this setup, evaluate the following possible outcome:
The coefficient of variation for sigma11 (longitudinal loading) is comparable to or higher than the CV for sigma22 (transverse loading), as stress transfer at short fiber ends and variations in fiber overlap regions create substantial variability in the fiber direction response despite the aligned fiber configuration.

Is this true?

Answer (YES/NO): YES